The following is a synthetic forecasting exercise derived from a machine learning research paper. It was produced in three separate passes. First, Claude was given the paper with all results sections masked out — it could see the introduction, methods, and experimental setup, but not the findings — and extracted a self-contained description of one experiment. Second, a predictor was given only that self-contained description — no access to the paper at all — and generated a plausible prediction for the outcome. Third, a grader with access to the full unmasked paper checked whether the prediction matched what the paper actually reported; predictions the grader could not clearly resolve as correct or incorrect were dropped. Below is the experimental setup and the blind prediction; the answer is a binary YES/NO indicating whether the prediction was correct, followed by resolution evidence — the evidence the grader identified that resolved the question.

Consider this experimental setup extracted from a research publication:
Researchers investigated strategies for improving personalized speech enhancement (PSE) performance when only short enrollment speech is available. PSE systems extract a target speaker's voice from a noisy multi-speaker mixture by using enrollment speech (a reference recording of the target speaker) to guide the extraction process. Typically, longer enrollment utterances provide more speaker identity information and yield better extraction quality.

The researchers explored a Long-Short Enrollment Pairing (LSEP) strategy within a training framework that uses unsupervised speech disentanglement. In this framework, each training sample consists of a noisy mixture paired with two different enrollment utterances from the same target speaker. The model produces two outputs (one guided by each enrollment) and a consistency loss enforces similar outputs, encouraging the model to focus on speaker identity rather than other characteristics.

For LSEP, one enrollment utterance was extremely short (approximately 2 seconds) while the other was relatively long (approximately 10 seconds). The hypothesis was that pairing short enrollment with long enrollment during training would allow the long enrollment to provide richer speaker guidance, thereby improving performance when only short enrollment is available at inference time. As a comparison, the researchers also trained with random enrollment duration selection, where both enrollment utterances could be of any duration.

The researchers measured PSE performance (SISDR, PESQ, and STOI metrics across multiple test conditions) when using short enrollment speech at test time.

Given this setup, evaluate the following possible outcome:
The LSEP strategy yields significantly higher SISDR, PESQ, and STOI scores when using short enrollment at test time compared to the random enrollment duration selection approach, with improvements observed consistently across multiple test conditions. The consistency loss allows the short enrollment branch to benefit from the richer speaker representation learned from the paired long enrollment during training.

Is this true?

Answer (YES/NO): NO